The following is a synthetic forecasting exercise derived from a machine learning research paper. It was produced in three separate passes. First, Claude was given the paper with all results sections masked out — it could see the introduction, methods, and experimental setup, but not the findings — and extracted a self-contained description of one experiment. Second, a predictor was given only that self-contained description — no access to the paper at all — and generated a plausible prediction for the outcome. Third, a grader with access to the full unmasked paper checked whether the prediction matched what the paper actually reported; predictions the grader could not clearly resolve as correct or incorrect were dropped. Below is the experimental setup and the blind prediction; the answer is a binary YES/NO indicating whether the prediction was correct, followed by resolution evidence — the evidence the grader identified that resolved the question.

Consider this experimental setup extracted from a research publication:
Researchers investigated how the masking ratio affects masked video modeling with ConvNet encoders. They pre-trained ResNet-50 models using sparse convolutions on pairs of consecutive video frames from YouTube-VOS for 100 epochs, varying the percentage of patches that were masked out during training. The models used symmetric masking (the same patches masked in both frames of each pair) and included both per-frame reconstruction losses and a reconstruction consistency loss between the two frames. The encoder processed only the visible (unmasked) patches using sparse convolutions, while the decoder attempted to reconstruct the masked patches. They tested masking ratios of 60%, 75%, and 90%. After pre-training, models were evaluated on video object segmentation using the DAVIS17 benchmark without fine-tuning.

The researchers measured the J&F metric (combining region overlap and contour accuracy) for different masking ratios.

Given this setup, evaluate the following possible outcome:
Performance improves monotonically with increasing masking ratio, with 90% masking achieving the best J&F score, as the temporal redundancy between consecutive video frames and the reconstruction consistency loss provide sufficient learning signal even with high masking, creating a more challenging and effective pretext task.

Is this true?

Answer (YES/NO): NO